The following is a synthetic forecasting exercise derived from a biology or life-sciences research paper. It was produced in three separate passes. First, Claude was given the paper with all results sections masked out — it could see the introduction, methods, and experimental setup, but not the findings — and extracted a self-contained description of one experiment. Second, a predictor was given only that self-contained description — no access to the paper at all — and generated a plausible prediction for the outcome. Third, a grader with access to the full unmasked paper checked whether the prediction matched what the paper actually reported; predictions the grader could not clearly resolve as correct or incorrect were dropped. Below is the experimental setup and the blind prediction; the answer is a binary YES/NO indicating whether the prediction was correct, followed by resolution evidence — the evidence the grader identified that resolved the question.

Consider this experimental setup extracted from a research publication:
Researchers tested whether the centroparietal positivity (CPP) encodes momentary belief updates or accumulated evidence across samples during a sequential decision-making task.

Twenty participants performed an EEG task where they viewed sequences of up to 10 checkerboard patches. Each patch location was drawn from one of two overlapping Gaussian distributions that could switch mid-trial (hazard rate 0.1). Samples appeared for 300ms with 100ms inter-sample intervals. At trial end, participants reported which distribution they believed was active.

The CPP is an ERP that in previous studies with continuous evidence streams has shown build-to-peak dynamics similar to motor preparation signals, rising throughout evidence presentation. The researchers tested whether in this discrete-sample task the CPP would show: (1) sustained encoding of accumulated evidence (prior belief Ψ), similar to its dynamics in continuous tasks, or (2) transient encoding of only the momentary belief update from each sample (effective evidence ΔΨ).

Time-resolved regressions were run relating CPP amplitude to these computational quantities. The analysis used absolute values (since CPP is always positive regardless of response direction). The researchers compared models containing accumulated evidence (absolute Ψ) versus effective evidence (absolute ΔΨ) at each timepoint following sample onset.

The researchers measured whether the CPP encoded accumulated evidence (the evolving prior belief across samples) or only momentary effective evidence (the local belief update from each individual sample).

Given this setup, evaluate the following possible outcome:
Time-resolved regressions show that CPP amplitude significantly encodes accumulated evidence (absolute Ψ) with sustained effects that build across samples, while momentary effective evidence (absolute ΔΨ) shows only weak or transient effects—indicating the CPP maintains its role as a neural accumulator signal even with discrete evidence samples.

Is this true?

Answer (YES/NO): NO